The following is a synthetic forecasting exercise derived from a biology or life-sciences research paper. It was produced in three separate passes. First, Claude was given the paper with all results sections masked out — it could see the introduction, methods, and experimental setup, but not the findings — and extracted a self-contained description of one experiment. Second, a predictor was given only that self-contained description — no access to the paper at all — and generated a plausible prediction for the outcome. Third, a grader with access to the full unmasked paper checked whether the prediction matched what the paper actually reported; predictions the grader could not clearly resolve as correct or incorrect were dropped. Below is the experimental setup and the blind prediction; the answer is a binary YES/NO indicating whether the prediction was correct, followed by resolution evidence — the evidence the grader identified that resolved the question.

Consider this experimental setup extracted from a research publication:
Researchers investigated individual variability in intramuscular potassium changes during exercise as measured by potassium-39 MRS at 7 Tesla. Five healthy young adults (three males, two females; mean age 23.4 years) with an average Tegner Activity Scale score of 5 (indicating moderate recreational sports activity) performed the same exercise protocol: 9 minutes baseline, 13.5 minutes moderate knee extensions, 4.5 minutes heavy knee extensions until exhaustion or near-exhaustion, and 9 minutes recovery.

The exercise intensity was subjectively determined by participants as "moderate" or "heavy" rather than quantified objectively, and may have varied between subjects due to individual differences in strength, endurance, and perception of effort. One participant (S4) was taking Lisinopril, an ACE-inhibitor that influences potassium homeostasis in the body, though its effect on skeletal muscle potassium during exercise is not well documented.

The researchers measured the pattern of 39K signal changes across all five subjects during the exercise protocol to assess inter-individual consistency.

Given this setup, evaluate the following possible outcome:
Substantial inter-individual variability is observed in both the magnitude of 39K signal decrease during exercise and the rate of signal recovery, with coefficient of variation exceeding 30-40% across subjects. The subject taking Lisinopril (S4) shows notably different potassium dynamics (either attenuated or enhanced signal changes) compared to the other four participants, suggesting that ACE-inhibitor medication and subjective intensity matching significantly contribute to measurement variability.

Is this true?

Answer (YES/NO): NO